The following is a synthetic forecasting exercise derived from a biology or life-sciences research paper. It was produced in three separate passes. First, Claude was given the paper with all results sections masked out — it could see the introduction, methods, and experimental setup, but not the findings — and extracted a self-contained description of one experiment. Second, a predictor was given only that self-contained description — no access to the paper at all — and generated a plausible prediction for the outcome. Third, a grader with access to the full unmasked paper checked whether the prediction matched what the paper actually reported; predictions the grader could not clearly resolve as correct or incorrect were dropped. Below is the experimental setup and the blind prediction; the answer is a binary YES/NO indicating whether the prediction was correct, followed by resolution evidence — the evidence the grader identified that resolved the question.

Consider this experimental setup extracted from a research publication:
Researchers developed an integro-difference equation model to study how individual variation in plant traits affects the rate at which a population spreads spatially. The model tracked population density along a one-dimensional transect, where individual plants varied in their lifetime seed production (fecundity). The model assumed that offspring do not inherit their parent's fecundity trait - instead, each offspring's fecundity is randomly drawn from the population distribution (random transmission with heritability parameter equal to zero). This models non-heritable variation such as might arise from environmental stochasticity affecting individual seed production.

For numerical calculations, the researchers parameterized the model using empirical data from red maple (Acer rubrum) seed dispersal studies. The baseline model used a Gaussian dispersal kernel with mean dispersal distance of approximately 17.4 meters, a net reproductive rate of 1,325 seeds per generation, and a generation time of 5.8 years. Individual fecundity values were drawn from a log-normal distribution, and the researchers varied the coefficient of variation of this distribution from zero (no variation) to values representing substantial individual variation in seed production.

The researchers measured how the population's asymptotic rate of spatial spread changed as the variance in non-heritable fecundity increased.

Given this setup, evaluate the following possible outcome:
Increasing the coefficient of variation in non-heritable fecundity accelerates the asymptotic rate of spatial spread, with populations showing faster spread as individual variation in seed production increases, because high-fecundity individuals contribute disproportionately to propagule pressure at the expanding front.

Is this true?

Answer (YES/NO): NO